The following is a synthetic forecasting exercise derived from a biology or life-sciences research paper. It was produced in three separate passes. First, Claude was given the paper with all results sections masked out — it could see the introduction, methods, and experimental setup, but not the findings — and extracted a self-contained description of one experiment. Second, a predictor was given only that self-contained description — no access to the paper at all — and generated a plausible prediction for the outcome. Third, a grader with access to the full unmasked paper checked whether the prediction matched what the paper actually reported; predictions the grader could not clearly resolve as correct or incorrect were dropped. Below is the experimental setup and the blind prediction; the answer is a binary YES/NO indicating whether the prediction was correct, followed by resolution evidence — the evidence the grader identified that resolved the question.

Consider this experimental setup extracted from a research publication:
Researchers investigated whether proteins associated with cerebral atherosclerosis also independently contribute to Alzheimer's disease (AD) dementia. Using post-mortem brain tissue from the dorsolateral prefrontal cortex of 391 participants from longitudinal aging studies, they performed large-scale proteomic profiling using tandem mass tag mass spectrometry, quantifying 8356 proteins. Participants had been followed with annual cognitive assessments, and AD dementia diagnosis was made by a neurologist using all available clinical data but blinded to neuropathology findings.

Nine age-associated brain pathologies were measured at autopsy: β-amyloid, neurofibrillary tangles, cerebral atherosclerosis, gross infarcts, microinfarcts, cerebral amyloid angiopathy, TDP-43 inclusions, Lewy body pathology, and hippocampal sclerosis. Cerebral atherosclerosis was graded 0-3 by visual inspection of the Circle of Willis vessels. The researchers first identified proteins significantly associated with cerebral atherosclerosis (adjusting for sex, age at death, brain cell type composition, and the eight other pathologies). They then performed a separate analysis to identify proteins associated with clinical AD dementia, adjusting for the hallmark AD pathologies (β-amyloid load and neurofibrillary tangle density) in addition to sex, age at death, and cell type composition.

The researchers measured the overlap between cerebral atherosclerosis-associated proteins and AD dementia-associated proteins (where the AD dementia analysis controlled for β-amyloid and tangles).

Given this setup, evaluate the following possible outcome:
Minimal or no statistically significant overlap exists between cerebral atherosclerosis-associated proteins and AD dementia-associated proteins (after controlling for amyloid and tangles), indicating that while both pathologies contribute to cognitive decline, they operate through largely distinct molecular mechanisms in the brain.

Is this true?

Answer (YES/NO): NO